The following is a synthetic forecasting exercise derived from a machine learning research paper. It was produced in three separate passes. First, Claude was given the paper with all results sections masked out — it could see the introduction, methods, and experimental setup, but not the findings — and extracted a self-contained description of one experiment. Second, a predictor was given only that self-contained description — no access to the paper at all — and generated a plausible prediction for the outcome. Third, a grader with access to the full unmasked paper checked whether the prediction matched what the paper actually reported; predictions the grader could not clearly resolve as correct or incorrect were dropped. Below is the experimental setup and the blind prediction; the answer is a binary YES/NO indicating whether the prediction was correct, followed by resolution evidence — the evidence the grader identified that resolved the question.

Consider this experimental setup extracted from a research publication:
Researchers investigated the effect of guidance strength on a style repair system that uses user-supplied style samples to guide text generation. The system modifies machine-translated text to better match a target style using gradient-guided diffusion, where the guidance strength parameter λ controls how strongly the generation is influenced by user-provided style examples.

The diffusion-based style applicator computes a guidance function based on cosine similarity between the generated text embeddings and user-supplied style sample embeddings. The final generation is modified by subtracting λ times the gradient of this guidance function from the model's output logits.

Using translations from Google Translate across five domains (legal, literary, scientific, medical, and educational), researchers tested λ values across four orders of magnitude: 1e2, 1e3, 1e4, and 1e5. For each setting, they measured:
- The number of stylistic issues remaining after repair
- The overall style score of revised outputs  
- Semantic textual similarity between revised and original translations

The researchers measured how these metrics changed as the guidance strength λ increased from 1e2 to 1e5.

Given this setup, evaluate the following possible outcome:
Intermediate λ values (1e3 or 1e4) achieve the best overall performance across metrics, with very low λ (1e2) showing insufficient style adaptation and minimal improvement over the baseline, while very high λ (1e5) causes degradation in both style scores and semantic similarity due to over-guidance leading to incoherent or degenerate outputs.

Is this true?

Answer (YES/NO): NO